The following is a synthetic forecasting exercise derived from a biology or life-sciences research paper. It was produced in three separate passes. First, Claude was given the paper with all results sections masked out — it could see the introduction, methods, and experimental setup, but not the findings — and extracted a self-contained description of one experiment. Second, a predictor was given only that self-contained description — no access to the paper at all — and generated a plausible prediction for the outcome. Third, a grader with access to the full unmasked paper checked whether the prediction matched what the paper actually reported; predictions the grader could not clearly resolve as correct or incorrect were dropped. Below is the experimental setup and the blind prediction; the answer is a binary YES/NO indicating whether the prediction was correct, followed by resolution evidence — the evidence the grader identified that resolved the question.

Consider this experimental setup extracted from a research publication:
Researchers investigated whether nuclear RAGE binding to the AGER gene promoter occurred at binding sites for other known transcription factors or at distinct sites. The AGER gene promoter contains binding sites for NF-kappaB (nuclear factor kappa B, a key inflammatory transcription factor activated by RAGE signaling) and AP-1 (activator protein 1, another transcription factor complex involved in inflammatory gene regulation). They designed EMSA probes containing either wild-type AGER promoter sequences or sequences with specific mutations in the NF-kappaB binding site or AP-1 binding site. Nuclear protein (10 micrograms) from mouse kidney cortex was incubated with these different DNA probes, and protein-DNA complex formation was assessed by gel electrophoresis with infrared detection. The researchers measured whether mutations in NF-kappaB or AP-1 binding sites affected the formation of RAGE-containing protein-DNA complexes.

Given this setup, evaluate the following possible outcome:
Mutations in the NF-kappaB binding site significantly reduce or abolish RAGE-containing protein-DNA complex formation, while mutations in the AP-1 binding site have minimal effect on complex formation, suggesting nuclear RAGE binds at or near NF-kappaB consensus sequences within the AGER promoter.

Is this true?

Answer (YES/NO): NO